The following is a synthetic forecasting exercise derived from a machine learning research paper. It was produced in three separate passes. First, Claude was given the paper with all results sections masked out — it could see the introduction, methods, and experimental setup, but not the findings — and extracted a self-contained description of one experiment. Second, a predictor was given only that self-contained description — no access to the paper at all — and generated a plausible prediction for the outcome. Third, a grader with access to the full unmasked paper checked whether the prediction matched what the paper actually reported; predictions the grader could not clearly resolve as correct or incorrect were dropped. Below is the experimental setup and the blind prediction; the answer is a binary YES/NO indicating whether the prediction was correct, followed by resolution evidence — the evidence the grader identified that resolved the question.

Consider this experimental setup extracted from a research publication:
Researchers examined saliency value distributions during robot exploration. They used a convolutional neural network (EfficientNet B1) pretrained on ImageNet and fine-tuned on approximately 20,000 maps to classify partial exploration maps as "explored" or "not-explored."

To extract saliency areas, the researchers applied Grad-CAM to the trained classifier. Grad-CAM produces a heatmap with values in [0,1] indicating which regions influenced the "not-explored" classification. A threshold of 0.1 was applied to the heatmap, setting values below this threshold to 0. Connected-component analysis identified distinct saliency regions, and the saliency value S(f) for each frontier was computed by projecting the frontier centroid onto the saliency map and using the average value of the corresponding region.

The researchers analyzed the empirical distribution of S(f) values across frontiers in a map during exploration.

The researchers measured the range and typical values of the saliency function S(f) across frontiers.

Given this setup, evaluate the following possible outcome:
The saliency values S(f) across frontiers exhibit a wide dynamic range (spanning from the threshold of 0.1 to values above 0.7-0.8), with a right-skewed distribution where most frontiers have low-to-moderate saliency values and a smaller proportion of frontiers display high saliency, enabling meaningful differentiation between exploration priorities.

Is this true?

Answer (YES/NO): NO